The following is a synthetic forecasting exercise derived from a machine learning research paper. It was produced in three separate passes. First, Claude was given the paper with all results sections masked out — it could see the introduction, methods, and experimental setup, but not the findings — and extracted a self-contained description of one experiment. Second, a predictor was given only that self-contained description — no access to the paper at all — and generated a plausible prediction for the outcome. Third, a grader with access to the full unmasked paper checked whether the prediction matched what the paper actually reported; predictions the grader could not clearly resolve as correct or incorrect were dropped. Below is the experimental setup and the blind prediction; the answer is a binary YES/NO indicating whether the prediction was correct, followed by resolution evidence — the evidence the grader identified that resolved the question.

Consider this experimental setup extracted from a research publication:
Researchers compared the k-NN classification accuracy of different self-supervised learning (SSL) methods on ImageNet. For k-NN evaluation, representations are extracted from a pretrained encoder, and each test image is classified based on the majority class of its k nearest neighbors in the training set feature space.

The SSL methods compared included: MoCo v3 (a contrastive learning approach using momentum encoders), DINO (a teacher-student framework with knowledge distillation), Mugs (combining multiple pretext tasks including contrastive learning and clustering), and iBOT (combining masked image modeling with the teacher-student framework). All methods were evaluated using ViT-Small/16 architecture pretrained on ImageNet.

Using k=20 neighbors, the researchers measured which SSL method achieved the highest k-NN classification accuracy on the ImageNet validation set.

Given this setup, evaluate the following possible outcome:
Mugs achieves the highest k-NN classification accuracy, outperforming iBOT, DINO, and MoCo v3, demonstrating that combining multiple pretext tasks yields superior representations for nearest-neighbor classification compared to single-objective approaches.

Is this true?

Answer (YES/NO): YES